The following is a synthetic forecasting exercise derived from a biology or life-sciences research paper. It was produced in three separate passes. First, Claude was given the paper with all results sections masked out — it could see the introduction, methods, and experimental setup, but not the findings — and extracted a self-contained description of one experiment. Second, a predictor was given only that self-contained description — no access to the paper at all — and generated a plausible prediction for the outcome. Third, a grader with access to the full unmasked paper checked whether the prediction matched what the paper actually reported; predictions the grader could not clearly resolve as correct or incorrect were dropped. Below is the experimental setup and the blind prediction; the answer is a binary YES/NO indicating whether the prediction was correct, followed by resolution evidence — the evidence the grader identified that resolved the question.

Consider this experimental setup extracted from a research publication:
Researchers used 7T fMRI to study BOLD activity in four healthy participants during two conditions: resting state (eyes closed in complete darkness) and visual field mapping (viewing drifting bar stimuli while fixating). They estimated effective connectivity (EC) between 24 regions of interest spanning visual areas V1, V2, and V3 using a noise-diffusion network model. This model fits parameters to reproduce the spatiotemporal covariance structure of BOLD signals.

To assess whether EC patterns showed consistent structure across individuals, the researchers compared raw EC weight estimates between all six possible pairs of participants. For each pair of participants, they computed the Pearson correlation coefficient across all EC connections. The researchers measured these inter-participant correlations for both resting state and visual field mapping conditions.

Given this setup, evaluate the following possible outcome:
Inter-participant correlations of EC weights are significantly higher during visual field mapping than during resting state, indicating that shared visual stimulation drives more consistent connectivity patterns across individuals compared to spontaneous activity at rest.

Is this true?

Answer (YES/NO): YES